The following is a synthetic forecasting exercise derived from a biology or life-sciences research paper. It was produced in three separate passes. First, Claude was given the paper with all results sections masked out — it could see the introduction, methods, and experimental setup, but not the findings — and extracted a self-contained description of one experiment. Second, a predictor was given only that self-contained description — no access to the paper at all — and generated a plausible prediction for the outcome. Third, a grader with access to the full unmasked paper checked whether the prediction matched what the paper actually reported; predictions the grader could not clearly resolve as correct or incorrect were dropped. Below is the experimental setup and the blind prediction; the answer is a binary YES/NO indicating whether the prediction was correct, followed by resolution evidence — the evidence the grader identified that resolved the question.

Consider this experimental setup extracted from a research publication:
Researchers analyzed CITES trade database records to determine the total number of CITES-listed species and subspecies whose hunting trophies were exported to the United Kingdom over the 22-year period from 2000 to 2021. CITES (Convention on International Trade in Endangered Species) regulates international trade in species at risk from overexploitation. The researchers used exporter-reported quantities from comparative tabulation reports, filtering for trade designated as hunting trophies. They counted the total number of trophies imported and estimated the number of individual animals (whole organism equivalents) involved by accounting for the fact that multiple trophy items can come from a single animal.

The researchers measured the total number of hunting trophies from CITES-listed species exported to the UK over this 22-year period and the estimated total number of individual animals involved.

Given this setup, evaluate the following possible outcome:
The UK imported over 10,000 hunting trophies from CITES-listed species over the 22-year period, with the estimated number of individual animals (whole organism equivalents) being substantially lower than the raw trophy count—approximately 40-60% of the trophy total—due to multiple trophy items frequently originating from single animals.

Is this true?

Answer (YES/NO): NO